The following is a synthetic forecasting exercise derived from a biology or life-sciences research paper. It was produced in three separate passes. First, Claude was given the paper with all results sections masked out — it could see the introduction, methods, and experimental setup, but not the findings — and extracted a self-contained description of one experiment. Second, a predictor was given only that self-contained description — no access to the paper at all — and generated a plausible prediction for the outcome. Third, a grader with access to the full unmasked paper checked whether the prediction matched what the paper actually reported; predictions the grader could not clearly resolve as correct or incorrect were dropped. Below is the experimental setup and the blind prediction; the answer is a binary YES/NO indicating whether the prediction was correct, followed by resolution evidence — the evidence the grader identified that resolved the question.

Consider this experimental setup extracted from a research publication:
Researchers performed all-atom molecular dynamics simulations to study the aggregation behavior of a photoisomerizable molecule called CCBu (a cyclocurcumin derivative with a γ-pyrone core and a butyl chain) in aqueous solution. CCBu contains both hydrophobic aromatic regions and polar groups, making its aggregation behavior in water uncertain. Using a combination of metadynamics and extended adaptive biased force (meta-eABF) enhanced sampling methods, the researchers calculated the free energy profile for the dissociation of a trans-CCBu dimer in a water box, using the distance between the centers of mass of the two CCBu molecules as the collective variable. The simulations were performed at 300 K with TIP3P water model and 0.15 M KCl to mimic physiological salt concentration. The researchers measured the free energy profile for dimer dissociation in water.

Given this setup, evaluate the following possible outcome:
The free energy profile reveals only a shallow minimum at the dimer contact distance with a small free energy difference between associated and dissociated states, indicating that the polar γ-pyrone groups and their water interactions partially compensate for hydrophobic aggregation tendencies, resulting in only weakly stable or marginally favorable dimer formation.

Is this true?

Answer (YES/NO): NO